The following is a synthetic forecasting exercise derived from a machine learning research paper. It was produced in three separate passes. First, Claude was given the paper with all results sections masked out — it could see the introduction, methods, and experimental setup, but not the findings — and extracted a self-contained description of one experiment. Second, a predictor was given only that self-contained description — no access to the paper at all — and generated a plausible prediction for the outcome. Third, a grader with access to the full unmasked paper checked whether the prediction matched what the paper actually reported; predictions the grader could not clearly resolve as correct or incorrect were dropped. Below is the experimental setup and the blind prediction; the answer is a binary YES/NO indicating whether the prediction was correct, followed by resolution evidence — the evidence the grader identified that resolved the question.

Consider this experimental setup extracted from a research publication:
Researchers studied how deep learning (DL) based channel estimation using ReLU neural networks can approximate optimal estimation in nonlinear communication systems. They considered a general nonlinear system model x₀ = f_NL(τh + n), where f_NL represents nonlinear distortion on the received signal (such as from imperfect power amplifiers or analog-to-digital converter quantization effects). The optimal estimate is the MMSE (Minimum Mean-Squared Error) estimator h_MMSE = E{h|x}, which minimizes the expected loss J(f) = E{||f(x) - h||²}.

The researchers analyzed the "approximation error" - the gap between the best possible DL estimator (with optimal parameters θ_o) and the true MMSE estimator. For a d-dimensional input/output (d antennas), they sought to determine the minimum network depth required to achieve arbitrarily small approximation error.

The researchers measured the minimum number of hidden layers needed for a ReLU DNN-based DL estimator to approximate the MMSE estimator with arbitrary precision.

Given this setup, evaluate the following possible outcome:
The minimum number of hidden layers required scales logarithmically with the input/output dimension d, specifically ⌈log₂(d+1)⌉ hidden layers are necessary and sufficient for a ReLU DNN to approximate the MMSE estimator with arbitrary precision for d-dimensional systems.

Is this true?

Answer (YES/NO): NO